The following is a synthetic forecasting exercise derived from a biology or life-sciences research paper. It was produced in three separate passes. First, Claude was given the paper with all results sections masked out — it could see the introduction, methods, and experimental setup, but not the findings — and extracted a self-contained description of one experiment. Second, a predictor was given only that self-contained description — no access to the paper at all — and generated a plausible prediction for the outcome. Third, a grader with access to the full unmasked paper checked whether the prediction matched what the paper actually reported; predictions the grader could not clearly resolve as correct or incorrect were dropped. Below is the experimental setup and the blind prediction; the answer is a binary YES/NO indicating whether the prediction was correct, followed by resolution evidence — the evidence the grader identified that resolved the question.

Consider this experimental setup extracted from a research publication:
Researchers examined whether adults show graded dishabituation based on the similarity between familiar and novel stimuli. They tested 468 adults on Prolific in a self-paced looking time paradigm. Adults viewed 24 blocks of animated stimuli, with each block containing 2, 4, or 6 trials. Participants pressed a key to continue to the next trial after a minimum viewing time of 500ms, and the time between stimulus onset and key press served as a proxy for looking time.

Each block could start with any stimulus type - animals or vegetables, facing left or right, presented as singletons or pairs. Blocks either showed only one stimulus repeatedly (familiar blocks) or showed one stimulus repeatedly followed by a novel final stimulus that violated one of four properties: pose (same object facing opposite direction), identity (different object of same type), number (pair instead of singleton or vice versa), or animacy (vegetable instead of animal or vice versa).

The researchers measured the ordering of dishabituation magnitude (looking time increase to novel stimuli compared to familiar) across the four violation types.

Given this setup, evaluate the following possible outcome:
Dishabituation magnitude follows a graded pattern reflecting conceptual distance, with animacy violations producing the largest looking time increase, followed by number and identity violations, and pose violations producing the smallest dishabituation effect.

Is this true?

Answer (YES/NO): NO